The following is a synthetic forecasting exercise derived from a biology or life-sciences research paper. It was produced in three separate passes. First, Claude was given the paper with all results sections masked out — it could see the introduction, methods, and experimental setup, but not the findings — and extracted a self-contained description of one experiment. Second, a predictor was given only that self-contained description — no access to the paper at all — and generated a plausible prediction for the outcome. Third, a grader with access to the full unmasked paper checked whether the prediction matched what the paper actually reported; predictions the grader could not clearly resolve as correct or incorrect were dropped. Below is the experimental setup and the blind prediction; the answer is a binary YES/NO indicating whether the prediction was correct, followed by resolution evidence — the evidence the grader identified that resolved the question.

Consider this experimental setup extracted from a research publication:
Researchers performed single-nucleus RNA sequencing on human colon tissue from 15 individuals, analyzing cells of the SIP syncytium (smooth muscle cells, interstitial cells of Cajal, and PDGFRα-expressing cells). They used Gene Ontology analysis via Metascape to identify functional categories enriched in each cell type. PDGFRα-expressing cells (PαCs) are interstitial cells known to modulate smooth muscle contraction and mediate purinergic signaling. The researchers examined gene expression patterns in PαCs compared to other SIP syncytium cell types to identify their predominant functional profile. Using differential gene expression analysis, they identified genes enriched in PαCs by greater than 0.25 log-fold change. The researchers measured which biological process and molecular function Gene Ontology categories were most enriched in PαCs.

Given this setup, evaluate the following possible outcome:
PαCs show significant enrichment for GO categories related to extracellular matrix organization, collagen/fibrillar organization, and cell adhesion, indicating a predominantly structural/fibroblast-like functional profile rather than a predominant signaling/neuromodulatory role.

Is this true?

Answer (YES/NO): YES